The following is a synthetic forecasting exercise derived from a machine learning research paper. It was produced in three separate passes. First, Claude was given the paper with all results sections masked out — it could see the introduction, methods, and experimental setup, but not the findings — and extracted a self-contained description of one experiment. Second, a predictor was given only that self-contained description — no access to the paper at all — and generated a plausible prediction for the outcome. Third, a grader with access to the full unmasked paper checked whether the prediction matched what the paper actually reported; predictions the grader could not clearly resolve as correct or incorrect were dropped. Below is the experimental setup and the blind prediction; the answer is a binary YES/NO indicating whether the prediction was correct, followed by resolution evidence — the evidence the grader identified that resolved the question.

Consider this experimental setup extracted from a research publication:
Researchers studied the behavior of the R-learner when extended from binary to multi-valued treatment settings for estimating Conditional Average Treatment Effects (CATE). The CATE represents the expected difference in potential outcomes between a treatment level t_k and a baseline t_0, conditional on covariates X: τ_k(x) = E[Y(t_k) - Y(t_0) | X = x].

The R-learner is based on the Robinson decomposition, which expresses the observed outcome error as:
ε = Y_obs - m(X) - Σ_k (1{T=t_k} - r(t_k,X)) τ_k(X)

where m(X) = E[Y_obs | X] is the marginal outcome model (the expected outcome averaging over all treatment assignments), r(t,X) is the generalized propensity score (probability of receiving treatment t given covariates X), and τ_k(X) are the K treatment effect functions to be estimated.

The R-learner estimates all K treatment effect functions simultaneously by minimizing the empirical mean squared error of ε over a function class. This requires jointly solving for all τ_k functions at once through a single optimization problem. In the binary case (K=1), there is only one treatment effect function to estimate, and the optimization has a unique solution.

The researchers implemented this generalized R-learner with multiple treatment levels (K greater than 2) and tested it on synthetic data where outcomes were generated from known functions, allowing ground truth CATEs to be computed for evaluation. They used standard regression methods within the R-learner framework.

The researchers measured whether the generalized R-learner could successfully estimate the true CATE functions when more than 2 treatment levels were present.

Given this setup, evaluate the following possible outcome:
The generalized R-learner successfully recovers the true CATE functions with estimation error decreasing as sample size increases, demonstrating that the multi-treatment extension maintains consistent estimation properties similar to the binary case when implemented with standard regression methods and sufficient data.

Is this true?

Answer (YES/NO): NO